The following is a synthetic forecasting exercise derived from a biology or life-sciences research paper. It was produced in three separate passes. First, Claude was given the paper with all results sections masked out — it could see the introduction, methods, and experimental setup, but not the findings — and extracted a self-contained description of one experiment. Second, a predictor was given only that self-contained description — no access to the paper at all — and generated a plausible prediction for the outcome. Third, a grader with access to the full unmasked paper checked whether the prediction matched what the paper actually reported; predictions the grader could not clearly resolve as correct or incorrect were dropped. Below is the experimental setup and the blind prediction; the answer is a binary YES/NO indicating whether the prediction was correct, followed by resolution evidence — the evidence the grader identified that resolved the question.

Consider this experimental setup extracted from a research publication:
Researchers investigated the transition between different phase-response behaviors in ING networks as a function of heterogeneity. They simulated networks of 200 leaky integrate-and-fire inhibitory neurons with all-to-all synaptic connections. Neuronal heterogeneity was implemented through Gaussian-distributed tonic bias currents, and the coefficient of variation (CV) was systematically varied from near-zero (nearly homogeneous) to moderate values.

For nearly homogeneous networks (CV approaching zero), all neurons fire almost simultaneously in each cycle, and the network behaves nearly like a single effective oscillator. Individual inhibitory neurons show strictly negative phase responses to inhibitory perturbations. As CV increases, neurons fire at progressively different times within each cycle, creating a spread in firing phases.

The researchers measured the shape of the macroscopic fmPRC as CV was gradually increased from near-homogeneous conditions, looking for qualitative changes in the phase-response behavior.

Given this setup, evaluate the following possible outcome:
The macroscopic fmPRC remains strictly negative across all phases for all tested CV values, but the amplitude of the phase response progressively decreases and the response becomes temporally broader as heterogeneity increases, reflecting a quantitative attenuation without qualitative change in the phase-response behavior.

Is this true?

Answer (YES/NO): NO